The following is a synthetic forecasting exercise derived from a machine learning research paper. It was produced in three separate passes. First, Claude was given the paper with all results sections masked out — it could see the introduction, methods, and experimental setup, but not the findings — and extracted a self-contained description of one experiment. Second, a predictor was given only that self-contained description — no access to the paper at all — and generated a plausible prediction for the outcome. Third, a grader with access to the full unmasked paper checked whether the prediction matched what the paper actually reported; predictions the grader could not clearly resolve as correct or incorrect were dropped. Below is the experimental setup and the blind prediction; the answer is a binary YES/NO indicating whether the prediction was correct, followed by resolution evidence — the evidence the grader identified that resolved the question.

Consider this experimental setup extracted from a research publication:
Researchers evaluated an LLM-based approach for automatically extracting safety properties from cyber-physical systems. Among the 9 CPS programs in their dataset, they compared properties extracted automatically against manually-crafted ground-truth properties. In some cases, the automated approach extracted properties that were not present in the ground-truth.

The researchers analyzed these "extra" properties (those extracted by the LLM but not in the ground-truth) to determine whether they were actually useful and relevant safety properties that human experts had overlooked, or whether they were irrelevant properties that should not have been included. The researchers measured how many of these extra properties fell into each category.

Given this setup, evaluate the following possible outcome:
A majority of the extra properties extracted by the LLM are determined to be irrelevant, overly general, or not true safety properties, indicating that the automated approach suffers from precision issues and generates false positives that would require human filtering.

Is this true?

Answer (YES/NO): YES